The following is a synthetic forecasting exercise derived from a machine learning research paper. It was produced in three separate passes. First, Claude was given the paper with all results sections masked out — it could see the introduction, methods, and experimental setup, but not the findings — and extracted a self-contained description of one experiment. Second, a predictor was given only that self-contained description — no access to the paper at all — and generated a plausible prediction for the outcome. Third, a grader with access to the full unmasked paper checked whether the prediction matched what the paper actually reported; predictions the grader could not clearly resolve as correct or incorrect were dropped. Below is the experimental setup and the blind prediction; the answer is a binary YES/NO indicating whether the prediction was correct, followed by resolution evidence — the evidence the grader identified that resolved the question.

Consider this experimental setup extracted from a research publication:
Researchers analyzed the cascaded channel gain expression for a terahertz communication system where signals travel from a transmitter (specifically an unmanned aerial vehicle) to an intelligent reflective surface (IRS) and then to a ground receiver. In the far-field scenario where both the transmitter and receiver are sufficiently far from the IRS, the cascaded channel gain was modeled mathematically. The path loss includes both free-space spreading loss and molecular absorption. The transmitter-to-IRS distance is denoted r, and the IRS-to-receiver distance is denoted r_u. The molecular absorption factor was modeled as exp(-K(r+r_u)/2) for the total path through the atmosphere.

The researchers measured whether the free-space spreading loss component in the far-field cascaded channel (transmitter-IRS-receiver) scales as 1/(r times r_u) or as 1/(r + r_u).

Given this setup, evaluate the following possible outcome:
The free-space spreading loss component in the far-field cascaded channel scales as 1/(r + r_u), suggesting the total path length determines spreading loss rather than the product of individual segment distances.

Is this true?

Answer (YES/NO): NO